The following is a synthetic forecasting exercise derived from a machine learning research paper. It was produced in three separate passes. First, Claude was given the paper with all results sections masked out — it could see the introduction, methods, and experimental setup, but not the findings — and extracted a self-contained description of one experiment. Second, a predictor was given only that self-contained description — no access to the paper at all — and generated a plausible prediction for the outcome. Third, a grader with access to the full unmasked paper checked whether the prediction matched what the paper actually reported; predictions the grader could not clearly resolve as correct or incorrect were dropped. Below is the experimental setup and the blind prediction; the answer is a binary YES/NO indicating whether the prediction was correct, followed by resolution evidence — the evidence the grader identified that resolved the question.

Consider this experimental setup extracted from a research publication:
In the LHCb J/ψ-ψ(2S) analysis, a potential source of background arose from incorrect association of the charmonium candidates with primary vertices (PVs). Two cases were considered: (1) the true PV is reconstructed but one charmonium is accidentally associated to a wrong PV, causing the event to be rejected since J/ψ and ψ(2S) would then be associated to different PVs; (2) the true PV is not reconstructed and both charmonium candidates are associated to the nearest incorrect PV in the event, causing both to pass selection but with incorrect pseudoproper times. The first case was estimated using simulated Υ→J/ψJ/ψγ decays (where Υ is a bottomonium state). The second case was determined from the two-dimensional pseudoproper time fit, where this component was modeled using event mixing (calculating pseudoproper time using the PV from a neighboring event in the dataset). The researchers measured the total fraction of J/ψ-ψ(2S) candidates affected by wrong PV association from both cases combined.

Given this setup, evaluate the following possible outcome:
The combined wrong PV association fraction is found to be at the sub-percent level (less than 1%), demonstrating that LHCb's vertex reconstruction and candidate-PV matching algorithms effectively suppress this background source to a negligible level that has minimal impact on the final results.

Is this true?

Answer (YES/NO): NO